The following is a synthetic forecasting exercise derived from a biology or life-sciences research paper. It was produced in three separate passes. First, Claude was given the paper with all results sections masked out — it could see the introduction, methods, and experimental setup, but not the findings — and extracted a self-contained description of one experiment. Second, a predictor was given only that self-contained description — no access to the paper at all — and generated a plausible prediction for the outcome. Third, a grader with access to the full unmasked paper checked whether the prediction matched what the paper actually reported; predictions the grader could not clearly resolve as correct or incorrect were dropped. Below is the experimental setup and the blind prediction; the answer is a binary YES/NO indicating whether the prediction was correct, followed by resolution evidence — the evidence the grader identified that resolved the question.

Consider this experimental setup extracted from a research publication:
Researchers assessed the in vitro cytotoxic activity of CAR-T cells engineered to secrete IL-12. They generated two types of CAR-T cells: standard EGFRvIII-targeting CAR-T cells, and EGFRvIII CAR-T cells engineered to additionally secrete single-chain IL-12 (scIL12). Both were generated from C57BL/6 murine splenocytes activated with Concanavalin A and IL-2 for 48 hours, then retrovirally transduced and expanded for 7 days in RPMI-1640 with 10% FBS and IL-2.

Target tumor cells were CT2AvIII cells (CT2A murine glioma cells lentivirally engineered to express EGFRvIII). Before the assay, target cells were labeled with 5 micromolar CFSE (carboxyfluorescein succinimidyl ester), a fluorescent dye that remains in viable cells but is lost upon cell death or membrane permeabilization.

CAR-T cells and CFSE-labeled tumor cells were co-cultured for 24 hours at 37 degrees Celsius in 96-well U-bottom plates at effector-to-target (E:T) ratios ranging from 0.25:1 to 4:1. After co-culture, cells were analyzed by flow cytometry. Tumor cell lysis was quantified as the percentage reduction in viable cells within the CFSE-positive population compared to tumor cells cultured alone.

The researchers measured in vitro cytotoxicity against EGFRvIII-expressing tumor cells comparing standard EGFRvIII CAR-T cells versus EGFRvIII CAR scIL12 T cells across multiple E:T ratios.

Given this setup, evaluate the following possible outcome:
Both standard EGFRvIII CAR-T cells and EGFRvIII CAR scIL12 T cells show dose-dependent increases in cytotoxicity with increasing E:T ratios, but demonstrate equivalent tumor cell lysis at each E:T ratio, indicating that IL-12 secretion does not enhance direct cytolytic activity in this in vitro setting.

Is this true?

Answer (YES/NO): YES